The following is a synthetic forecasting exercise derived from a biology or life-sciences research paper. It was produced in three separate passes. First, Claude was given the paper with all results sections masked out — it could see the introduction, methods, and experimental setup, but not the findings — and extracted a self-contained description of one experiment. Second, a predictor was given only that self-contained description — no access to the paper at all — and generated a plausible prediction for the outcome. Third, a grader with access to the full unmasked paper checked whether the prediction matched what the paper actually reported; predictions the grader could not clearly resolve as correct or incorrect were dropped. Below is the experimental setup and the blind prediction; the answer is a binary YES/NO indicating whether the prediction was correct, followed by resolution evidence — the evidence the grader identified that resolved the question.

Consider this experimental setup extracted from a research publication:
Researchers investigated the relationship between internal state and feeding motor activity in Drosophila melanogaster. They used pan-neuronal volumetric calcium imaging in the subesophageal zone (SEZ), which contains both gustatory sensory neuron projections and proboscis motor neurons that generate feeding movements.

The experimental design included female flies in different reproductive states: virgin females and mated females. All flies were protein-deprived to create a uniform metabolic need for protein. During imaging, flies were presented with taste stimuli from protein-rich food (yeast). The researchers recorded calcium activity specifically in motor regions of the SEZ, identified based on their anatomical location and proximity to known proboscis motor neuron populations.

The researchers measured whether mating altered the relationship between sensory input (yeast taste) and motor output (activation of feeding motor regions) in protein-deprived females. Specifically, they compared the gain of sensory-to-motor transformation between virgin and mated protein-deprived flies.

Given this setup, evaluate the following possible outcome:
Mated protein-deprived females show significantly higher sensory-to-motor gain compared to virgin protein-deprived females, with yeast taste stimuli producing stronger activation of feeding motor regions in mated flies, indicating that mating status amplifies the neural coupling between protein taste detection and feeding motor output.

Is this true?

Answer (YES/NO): YES